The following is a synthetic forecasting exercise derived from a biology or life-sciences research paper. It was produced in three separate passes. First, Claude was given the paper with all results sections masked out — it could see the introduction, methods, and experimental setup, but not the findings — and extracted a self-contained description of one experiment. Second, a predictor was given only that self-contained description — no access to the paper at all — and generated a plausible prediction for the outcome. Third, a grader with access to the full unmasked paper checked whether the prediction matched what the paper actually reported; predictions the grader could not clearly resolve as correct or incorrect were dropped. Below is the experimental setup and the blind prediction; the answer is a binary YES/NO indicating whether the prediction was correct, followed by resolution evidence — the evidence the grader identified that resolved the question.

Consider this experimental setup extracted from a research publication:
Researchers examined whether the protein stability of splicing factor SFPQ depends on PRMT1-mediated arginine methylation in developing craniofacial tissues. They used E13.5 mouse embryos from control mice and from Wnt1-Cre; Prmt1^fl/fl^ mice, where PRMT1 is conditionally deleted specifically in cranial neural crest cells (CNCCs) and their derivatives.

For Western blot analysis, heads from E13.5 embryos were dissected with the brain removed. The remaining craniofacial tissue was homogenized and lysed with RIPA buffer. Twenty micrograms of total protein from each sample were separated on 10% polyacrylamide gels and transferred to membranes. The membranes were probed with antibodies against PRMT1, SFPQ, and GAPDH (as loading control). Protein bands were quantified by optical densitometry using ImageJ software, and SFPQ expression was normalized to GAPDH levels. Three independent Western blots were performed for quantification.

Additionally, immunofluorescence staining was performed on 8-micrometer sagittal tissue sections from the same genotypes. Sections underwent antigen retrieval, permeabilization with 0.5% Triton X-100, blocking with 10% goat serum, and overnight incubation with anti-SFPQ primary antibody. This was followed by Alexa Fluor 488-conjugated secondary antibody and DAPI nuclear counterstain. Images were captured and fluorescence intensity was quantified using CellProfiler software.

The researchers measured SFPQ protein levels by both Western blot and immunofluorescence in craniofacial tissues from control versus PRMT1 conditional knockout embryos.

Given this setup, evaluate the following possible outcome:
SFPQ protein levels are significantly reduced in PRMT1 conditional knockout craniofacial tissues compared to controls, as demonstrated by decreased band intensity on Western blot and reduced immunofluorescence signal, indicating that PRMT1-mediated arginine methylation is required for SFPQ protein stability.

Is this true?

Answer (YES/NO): YES